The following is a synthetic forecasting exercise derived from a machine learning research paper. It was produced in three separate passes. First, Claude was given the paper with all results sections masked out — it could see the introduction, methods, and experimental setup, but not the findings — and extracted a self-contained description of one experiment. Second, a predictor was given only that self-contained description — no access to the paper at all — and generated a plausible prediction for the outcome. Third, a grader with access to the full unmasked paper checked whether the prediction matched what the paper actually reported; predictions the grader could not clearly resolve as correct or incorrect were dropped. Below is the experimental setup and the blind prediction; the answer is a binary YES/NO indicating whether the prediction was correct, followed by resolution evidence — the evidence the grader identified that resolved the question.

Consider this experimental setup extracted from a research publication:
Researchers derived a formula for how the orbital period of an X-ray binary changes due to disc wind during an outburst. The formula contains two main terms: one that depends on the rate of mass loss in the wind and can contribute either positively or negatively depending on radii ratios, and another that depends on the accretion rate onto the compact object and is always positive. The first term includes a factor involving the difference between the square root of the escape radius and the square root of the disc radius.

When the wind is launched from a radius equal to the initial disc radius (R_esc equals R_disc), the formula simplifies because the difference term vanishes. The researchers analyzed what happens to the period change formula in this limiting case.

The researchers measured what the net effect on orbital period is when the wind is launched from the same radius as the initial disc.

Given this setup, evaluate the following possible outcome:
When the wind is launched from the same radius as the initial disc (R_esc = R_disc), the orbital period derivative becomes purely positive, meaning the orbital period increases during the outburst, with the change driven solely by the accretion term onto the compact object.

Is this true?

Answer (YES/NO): NO